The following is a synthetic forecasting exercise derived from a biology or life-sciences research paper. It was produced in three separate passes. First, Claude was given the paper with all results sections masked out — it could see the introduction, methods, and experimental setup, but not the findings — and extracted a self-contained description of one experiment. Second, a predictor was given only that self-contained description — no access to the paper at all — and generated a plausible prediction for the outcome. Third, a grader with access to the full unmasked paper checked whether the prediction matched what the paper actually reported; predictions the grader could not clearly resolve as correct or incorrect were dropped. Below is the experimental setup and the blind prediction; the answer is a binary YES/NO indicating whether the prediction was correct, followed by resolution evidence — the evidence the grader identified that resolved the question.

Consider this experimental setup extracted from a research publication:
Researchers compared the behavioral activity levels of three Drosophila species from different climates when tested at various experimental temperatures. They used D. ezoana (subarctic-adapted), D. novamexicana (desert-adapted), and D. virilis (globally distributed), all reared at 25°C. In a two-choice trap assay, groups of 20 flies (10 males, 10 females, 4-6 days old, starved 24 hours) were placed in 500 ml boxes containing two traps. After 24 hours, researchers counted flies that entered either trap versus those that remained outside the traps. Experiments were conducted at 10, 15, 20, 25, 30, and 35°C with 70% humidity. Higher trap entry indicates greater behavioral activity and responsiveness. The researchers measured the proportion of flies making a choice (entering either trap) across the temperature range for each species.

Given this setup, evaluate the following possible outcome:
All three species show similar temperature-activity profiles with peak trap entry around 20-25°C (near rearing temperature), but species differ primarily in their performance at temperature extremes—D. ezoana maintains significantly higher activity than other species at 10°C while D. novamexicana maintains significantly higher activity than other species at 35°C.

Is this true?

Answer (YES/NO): NO